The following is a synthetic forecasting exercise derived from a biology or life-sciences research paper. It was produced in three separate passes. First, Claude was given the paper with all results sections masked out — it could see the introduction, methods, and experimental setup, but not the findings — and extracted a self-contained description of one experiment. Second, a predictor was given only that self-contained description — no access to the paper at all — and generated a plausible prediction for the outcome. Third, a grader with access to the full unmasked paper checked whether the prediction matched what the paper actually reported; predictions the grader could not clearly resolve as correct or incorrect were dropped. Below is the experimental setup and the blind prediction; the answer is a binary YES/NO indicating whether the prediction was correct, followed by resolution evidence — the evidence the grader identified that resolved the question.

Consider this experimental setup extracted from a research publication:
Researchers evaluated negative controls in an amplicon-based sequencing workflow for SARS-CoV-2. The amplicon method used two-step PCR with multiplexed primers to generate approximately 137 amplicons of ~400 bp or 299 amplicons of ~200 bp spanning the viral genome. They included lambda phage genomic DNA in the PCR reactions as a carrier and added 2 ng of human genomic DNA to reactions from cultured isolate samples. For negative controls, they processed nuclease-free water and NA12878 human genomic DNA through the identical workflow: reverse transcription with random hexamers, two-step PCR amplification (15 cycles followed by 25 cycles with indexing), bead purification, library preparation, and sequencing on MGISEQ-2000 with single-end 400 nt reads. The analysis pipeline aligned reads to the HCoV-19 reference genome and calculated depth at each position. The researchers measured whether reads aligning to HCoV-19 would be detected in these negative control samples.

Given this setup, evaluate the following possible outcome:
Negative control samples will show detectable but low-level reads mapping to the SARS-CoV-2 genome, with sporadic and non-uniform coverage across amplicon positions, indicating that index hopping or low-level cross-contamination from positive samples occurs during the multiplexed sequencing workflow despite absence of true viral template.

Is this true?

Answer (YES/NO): NO